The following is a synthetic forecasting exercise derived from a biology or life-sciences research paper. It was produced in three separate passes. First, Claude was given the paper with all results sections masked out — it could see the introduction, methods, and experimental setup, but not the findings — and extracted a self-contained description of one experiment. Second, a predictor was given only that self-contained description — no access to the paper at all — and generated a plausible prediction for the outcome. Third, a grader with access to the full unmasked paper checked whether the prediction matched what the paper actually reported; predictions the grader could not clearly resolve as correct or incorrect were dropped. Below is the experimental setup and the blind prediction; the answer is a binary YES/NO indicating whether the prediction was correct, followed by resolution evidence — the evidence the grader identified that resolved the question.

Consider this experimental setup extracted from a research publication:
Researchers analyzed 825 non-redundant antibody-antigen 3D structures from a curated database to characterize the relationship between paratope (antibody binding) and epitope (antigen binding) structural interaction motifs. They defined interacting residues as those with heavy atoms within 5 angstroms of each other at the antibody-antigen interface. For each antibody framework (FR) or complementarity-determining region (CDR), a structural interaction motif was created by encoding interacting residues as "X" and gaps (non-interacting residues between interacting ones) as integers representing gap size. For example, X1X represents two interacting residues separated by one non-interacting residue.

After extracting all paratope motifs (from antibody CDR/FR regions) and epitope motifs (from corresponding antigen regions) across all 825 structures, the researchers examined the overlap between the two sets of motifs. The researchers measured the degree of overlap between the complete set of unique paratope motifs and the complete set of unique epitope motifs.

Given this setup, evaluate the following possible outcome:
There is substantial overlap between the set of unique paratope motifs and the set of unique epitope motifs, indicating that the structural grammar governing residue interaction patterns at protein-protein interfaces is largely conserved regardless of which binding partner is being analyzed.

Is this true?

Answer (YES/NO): NO